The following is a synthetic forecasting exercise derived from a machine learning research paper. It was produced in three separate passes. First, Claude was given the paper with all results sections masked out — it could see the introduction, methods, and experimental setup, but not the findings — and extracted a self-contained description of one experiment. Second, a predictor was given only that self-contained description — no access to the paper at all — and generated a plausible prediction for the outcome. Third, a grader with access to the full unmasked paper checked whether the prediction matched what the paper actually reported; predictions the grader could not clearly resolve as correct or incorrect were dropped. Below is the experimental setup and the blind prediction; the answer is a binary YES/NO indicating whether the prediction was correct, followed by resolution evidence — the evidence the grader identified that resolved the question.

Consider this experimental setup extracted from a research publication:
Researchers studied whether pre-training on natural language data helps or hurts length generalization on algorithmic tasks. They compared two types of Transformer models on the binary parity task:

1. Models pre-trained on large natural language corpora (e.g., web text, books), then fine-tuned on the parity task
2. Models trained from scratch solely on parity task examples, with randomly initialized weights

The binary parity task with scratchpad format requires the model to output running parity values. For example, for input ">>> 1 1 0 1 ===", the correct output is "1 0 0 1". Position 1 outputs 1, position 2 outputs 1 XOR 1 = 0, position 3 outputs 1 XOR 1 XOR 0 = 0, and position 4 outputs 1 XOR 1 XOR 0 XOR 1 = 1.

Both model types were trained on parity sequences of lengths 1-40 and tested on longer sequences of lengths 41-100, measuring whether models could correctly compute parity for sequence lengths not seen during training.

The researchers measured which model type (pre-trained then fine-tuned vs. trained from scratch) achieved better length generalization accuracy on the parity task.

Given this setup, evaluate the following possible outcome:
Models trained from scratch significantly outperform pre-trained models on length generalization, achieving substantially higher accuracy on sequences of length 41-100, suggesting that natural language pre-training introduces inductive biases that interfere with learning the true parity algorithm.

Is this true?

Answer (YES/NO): NO